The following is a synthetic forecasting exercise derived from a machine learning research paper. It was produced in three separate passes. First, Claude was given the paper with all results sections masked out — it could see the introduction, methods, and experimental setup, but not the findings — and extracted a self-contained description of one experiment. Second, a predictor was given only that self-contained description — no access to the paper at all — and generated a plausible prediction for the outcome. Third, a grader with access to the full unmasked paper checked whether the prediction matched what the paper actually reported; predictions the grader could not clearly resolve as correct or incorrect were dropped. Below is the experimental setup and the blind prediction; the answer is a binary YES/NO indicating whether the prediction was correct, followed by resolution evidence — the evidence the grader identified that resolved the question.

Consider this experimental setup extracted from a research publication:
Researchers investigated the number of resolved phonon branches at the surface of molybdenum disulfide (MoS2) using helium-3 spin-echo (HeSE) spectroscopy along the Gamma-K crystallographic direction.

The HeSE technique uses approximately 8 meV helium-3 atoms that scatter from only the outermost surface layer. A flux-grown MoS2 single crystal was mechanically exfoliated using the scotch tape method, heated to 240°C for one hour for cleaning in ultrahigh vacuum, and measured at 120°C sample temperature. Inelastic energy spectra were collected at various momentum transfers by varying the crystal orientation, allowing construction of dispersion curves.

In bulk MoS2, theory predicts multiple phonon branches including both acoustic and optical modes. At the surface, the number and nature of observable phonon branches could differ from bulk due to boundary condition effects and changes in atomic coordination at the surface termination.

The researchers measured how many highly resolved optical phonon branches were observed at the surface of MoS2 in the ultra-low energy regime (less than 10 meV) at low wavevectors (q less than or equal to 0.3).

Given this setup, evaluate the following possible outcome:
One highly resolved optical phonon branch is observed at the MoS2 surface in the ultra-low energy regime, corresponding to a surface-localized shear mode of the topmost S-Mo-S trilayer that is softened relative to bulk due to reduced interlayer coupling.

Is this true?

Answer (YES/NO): NO